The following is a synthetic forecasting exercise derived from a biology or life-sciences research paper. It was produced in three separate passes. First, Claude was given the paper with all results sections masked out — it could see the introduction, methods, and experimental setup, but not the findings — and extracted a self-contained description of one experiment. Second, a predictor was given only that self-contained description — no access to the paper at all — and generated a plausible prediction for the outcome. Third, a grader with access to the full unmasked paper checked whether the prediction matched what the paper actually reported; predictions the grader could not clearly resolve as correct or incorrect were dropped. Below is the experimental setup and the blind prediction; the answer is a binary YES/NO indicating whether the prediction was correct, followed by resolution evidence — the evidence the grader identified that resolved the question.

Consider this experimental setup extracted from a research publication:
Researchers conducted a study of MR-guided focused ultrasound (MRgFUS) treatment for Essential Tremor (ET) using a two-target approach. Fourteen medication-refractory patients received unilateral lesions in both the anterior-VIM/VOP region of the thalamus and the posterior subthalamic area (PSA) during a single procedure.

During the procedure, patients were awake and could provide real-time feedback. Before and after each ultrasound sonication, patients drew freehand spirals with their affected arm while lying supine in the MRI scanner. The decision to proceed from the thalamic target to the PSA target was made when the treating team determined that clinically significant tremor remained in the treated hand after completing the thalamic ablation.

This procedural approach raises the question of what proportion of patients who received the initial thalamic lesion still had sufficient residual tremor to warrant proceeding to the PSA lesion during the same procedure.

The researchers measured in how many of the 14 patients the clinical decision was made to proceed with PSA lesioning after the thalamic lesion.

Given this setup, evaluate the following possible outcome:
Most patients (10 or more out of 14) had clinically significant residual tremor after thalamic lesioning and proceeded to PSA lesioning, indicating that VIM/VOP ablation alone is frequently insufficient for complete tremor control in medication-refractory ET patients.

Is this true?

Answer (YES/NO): YES